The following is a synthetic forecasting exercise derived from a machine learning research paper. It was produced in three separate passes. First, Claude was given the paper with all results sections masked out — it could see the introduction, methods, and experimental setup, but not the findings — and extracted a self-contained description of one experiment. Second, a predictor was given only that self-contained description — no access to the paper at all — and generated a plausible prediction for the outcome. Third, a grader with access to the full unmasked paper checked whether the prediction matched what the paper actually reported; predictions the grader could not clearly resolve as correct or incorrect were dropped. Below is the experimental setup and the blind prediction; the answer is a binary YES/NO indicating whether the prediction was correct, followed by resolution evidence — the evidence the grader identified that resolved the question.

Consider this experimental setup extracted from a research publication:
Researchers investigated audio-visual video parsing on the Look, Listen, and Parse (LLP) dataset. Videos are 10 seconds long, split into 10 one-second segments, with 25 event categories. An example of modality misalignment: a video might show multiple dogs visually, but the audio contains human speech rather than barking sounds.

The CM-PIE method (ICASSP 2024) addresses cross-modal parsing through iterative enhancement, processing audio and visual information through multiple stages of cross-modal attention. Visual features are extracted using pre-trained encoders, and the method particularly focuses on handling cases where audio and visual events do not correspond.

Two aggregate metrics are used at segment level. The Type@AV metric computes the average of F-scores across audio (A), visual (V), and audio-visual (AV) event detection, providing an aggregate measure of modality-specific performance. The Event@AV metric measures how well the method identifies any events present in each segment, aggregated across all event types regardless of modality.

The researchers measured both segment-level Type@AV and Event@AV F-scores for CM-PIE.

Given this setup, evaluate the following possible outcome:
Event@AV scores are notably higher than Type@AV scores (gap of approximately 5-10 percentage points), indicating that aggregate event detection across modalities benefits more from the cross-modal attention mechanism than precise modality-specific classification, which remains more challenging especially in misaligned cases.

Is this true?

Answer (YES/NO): NO